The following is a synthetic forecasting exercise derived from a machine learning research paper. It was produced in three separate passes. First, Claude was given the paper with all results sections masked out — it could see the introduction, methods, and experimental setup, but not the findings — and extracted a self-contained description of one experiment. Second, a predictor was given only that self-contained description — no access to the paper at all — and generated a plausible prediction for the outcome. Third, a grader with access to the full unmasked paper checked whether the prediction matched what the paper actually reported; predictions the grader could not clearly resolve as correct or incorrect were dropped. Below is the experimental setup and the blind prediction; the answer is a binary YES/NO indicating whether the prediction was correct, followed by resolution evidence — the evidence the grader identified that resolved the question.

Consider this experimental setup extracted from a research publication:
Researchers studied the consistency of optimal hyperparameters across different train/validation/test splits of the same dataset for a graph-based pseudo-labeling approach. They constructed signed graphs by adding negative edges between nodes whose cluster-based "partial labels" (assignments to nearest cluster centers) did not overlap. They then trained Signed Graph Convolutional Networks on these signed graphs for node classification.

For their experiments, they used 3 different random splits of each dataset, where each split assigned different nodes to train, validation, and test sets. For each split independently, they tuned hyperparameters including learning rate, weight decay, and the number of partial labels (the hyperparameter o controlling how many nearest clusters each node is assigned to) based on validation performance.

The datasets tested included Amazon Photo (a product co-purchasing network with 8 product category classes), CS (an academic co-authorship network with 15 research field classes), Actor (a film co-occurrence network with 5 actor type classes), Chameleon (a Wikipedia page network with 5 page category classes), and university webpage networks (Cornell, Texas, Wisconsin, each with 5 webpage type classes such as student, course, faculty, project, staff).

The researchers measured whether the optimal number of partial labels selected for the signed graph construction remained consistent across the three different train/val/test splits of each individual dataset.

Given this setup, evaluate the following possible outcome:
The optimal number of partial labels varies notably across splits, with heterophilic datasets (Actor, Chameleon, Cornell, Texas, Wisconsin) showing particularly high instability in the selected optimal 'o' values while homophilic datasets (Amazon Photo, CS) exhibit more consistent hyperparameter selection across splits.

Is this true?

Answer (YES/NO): NO